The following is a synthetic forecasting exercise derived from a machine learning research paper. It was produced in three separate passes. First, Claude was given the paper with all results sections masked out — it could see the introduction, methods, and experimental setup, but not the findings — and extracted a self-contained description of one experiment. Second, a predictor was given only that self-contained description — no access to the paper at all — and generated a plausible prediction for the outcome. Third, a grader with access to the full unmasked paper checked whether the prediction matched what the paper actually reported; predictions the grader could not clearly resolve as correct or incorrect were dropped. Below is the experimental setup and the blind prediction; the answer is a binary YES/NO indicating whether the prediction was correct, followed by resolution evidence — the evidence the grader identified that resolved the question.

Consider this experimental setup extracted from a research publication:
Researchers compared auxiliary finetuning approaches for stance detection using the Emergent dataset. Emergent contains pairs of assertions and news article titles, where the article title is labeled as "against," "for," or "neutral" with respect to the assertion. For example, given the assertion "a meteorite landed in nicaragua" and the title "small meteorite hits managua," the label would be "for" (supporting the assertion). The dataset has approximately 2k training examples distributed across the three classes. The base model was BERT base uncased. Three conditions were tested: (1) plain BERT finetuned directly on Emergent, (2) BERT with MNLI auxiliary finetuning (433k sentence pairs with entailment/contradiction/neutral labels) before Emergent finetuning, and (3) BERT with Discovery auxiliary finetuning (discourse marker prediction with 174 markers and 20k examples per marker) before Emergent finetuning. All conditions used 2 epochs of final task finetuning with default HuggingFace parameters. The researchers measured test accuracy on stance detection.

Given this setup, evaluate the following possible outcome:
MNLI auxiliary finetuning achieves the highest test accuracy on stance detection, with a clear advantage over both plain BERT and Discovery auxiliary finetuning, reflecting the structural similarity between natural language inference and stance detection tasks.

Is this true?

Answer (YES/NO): YES